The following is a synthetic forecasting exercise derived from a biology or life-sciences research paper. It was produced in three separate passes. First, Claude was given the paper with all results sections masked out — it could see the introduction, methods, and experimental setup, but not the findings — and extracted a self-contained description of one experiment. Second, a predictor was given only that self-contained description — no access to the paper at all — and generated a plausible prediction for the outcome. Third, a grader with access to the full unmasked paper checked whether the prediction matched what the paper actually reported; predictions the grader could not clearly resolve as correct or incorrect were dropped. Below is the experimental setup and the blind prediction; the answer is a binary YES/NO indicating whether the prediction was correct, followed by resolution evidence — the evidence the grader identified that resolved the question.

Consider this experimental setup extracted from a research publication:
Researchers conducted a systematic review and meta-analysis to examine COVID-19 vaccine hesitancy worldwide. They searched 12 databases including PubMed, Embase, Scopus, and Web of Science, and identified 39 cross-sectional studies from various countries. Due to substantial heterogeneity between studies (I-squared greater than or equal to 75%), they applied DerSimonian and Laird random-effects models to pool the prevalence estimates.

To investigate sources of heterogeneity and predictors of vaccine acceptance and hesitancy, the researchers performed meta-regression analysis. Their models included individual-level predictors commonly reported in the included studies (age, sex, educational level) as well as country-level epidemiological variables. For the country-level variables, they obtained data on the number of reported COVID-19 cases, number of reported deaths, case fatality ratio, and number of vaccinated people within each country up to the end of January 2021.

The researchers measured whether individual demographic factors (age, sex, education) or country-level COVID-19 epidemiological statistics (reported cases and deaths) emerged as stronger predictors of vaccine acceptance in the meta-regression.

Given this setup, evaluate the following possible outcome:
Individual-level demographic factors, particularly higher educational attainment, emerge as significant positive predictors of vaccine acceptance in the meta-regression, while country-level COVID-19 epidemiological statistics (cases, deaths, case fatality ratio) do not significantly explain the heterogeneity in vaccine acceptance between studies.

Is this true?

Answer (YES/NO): NO